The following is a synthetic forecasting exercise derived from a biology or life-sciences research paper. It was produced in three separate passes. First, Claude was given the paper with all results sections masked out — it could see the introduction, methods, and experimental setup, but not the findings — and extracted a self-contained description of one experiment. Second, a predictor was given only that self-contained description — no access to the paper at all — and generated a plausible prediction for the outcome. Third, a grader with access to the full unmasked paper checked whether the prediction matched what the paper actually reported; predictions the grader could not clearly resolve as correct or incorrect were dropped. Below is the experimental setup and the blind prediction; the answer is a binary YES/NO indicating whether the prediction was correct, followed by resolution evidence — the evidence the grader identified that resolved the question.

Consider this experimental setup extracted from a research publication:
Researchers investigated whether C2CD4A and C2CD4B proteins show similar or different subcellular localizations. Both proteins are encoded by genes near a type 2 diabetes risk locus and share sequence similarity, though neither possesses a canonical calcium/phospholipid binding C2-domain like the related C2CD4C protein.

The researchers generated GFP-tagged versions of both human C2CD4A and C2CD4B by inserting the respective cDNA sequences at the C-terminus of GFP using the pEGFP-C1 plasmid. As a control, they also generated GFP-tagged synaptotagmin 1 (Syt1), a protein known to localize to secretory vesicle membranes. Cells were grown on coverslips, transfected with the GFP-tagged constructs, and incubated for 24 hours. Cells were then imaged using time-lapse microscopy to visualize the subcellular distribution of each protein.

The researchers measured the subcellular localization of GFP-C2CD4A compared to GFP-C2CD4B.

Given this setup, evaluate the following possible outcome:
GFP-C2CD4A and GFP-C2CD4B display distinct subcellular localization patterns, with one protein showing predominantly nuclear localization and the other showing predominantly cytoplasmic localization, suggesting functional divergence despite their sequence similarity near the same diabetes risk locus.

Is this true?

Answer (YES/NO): NO